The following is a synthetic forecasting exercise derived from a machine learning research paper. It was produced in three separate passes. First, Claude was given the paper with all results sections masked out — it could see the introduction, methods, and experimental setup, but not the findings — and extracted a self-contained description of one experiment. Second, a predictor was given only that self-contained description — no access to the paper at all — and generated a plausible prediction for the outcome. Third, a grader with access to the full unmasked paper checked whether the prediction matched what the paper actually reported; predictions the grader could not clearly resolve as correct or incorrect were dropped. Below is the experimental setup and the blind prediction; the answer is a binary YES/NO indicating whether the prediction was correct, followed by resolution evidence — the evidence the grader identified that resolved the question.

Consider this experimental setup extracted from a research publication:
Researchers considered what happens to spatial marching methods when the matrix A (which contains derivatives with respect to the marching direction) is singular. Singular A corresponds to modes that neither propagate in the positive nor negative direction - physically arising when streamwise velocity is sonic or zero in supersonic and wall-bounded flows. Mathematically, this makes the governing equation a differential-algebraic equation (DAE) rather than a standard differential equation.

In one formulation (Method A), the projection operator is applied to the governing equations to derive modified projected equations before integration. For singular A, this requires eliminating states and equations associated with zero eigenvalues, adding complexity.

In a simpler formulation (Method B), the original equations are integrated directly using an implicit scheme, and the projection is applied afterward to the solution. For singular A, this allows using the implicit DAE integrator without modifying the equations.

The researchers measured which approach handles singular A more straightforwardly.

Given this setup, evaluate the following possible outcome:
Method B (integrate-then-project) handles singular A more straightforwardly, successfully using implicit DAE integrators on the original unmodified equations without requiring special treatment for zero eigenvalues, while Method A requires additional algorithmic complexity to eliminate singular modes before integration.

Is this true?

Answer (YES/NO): YES